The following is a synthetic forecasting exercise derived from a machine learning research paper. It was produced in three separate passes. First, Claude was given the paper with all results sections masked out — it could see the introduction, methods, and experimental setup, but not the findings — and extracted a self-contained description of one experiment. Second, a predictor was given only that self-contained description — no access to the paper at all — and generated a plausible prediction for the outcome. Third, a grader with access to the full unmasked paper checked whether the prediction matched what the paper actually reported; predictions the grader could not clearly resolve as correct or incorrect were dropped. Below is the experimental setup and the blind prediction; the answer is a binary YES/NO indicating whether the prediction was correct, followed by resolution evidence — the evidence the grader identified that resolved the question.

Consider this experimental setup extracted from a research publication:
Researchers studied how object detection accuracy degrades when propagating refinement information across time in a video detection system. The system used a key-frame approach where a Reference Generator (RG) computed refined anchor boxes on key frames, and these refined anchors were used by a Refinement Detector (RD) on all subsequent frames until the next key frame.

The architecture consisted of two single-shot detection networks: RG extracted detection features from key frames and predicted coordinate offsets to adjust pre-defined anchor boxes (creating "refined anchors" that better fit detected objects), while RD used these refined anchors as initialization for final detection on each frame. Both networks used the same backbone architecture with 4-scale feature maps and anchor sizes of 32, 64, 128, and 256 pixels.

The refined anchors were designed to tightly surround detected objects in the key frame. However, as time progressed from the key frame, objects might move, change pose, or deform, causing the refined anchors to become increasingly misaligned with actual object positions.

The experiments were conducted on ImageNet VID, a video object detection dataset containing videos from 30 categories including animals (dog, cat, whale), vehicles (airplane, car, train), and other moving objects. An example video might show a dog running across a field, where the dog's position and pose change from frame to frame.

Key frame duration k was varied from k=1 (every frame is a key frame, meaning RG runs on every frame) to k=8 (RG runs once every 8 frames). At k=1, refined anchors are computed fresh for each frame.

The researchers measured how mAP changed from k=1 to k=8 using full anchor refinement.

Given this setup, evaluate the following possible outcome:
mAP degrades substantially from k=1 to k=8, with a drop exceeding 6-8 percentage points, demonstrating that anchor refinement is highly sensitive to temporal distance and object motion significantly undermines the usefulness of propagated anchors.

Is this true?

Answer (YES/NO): NO